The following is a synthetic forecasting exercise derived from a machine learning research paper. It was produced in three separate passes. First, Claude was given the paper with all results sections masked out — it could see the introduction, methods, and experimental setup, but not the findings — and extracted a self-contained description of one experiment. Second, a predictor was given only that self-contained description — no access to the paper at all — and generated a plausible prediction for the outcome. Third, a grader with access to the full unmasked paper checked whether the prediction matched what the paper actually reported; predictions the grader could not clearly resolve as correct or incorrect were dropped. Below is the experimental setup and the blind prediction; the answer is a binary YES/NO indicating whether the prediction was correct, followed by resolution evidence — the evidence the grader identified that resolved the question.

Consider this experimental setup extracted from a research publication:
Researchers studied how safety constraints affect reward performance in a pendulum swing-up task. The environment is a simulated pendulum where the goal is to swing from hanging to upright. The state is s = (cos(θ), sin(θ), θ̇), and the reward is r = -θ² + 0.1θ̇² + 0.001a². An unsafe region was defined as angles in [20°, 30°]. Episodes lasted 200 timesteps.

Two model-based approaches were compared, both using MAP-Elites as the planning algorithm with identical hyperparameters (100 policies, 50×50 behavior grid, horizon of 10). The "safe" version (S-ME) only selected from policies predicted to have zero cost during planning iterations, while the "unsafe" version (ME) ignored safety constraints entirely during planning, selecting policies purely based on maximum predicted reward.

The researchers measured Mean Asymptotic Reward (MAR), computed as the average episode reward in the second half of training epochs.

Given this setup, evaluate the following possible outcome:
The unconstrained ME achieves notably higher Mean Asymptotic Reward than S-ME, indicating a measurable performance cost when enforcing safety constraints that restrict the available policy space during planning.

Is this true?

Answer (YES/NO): NO